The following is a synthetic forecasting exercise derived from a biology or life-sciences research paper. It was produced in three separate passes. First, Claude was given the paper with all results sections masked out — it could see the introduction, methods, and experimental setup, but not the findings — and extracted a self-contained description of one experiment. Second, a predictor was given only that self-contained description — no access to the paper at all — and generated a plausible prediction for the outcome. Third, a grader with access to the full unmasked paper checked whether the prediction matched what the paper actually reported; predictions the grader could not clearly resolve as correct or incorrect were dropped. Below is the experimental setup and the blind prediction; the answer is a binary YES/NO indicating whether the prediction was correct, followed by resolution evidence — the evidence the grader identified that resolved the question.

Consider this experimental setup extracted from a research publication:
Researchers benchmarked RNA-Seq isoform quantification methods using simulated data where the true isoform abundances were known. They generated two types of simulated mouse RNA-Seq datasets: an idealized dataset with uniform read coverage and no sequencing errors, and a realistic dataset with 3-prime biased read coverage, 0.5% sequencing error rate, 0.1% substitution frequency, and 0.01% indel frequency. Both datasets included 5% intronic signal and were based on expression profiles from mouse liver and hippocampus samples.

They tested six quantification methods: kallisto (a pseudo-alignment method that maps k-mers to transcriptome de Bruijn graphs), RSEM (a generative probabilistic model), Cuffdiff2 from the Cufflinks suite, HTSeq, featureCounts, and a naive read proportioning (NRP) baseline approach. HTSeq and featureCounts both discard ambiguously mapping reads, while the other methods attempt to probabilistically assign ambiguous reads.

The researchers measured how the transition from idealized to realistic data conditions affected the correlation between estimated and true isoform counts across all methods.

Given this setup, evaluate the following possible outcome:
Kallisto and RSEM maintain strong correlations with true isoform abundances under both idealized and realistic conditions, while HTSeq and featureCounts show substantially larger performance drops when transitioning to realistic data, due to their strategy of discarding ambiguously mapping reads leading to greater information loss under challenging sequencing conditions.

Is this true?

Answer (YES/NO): NO